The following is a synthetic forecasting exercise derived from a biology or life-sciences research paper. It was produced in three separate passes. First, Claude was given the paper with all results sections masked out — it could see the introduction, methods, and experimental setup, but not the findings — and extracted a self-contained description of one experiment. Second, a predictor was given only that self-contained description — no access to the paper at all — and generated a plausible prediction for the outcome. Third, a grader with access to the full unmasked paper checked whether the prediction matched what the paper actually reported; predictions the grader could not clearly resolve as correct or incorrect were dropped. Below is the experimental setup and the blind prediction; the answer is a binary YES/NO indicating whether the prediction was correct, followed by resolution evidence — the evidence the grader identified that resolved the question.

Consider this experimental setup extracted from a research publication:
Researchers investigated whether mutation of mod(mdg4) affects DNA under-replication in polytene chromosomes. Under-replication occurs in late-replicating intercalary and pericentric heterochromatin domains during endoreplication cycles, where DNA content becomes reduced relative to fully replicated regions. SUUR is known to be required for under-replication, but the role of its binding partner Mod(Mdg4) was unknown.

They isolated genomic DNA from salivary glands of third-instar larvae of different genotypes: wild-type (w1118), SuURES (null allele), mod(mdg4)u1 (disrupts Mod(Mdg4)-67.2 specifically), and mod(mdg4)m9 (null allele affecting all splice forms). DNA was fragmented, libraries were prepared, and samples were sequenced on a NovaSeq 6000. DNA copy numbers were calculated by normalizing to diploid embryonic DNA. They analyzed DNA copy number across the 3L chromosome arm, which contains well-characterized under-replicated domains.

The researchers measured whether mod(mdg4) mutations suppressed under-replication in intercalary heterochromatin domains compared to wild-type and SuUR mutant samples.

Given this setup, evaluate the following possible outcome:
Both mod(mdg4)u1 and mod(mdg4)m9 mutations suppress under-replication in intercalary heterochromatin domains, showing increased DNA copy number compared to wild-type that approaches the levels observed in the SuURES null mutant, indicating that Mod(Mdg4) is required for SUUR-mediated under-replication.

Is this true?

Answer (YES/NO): NO